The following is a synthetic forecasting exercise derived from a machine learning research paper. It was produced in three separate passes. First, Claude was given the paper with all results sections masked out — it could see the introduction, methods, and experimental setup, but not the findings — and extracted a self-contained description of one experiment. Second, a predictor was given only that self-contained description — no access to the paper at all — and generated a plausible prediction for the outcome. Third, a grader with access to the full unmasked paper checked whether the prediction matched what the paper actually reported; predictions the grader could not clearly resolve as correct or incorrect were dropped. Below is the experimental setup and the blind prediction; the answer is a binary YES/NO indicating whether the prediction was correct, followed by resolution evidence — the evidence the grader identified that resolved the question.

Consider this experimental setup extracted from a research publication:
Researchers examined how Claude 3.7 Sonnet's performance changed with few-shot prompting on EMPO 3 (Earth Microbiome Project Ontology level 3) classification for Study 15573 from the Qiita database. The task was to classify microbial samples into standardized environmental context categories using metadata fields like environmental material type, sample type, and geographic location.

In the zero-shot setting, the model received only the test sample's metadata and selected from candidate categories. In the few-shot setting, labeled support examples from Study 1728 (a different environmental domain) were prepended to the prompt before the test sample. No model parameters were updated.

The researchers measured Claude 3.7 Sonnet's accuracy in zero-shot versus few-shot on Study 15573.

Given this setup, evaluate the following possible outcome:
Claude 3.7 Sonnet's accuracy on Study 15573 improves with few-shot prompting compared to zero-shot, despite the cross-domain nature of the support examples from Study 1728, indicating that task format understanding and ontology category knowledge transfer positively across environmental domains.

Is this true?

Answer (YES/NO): YES